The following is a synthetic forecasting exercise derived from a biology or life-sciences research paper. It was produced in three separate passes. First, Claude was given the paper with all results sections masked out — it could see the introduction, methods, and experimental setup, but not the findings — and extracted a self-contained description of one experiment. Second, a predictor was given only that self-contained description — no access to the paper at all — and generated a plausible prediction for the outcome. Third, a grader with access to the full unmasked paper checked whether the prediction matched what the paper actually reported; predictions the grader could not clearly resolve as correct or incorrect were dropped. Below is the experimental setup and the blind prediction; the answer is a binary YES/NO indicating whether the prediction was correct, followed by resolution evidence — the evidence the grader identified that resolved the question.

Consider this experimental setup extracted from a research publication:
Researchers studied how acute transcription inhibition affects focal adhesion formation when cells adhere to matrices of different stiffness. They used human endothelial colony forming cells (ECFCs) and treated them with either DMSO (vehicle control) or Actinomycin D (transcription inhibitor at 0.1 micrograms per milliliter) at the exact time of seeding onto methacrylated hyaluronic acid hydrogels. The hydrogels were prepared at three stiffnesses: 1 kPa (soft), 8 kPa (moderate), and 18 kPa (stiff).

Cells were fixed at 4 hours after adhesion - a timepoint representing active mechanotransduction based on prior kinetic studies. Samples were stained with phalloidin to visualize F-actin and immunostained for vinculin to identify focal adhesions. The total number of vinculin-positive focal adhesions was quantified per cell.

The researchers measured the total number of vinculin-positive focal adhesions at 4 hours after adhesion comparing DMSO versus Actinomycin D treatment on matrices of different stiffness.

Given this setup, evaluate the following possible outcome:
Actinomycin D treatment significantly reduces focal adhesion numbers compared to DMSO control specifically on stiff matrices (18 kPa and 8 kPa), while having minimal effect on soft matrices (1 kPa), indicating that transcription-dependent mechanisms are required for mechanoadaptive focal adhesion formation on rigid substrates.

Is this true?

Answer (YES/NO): NO